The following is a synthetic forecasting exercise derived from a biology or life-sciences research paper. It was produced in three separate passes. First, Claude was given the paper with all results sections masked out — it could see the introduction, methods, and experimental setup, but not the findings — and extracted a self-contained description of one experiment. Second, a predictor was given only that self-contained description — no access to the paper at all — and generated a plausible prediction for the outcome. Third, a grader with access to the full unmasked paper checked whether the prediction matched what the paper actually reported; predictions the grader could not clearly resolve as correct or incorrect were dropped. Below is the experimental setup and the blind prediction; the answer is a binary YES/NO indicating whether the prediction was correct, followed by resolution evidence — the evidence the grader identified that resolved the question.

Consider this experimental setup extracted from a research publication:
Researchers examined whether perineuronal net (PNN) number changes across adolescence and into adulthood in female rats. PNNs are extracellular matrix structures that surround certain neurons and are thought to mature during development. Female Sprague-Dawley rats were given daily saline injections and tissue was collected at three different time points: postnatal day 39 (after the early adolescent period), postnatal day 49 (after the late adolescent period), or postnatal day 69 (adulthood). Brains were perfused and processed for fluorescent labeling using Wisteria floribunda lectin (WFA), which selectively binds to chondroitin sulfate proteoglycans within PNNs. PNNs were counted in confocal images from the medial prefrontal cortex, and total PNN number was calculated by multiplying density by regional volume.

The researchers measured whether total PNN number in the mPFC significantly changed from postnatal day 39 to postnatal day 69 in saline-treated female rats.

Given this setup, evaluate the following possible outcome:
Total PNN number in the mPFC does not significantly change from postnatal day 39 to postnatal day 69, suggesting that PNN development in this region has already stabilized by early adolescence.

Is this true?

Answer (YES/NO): YES